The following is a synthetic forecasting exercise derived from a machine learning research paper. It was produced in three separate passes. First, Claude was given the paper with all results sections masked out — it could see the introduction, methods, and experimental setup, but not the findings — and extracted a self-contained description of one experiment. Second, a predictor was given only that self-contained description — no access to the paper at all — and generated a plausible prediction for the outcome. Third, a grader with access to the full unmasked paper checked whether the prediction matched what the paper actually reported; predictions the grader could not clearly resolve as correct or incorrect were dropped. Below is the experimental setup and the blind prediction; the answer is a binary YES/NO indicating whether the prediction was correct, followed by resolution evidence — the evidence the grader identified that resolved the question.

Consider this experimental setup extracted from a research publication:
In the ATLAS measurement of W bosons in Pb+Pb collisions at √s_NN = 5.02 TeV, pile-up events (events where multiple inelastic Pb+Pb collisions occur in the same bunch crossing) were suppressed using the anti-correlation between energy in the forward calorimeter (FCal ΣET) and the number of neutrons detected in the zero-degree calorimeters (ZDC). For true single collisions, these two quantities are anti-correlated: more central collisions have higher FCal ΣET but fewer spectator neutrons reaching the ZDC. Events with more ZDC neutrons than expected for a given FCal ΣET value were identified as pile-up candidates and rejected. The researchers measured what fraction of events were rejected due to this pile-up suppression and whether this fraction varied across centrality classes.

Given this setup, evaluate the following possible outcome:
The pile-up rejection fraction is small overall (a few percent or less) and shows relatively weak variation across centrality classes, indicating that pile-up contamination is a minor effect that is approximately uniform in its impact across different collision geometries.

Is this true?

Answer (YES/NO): YES